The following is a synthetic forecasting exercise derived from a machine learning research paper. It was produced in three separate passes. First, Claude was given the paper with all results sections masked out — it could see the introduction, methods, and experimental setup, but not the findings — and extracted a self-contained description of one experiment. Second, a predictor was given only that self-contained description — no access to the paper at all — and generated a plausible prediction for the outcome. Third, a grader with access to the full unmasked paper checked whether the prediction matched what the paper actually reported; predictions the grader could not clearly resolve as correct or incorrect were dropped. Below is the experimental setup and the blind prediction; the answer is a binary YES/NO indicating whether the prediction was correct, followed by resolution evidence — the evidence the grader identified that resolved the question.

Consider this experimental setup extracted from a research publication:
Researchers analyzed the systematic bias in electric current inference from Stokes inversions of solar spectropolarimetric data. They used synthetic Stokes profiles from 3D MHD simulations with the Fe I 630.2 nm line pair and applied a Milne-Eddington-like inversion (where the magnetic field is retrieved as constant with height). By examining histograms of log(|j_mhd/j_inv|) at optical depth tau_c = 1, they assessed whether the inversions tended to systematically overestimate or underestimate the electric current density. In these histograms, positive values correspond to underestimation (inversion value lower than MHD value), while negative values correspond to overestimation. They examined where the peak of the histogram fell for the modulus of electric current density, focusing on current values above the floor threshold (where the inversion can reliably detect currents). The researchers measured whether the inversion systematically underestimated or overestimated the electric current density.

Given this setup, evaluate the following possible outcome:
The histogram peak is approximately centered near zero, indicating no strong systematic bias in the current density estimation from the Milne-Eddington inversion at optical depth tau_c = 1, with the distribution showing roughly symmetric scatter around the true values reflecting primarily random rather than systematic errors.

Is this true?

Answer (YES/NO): NO